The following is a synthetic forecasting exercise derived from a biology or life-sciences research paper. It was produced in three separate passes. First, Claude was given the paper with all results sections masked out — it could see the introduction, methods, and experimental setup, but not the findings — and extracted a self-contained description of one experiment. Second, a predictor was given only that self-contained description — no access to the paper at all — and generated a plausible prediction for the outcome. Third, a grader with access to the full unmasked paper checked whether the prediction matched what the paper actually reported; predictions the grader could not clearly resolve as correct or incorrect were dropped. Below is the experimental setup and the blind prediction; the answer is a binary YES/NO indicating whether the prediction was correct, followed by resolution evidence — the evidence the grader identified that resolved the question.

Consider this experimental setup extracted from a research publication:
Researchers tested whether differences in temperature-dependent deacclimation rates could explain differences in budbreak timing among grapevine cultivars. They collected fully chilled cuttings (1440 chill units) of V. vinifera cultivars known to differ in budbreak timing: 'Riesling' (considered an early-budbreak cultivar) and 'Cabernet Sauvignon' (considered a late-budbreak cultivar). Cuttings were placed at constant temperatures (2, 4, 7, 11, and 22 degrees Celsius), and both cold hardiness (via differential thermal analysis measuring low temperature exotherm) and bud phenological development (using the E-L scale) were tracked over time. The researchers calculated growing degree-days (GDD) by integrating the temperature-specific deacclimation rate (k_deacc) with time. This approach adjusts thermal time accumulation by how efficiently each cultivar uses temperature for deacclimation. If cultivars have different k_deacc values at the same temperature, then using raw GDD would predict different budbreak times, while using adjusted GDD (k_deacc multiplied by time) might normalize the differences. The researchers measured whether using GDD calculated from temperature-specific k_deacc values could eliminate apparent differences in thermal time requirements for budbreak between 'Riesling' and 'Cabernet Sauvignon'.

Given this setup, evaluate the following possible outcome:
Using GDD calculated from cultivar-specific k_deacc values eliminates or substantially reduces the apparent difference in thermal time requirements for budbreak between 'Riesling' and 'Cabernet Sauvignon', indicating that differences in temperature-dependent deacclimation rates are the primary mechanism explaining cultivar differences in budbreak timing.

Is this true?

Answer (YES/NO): YES